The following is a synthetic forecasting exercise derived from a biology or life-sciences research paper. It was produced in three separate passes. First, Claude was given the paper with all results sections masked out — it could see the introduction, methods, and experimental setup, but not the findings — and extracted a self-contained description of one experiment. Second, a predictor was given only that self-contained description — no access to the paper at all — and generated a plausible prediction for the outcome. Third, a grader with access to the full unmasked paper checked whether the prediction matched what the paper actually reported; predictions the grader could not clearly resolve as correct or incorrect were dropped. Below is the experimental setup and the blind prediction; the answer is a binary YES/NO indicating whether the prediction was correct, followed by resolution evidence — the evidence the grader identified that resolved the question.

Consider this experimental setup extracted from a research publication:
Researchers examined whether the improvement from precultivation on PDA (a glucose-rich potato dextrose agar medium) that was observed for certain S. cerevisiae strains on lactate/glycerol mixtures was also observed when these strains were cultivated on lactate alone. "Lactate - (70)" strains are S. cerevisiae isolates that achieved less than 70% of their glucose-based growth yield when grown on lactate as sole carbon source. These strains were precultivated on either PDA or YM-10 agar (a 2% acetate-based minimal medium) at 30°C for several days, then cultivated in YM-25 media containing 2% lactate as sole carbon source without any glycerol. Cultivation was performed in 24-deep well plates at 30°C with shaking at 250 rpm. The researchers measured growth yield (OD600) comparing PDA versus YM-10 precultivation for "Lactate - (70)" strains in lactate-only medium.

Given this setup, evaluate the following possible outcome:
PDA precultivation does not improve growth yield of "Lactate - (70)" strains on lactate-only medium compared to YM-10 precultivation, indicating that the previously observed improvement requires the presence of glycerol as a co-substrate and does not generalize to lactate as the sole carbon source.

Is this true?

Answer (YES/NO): YES